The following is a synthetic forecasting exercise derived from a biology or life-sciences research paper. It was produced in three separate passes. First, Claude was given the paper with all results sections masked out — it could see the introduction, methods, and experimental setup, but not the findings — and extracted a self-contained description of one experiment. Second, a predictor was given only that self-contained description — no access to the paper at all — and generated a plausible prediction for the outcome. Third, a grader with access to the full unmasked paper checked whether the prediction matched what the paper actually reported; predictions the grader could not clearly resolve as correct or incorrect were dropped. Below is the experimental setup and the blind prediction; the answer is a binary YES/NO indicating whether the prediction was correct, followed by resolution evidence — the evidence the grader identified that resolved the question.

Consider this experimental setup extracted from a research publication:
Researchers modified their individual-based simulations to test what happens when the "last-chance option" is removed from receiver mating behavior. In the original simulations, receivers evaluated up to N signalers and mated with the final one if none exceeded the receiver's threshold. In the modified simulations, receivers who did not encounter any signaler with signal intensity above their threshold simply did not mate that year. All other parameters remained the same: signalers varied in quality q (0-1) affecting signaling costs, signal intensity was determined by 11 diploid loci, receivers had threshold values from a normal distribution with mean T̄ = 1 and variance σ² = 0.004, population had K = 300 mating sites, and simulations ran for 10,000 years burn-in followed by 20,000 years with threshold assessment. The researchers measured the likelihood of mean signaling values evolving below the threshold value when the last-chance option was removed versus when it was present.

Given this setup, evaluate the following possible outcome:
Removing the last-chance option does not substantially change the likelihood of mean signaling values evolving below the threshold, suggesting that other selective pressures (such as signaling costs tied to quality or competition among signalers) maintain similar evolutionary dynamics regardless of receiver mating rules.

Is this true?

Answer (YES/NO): NO